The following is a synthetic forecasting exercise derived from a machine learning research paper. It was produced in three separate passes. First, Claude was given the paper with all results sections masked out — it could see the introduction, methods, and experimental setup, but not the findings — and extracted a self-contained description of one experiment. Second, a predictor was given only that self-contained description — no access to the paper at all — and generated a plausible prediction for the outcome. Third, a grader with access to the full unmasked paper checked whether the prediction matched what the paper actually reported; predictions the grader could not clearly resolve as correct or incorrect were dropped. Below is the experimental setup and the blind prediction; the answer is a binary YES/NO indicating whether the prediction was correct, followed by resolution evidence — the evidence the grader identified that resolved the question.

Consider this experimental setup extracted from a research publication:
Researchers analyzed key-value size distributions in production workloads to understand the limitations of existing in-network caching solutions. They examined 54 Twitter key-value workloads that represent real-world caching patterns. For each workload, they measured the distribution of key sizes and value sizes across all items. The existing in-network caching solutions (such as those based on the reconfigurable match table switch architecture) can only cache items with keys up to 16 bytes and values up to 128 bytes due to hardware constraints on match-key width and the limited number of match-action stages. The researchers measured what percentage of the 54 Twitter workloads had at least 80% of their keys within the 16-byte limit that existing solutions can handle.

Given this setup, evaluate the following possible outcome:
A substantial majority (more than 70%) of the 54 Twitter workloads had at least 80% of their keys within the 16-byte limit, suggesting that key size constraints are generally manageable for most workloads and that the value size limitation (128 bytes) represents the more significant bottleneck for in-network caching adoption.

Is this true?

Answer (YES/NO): NO